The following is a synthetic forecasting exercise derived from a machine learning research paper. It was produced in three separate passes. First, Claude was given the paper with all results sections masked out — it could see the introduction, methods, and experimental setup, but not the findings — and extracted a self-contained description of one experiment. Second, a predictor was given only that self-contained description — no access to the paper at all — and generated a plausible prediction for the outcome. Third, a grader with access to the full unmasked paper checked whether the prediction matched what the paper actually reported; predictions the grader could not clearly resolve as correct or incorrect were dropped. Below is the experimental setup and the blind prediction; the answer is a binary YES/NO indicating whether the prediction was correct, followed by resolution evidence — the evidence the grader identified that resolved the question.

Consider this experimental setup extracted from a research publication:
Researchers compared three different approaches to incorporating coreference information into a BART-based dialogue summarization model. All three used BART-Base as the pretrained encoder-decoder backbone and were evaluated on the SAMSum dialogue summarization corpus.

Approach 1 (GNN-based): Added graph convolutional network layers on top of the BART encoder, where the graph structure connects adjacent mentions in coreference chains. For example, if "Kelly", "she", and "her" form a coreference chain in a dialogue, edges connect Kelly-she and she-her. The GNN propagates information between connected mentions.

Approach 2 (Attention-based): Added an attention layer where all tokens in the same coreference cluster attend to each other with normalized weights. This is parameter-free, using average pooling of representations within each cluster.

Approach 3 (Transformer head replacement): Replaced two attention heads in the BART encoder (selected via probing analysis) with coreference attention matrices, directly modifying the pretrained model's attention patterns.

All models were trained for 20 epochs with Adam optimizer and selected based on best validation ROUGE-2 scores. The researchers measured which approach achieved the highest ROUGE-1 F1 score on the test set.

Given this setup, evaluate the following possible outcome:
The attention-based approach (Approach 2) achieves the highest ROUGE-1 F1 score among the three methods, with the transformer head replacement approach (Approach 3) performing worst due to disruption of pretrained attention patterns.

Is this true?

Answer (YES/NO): NO